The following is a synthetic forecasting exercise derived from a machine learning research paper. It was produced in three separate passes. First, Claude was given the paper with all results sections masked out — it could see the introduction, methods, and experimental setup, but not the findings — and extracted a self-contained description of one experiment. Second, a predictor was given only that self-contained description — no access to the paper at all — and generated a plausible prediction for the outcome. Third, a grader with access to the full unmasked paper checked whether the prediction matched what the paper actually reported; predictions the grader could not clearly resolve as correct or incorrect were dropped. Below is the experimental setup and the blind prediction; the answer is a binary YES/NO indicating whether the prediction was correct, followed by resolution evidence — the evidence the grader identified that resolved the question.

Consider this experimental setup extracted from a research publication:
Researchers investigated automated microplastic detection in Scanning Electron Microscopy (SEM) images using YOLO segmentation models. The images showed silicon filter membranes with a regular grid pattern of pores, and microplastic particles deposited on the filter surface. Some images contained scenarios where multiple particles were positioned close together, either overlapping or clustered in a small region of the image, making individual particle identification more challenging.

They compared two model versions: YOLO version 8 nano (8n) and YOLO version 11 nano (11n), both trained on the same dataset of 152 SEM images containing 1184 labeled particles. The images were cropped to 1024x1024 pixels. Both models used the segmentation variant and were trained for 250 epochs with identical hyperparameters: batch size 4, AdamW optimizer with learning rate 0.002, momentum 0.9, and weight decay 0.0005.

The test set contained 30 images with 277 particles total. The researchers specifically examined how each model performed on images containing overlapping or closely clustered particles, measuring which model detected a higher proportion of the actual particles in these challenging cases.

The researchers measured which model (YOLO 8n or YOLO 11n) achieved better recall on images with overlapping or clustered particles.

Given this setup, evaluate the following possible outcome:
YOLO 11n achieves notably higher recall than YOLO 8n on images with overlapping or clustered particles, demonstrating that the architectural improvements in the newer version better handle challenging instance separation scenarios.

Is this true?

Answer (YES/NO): NO